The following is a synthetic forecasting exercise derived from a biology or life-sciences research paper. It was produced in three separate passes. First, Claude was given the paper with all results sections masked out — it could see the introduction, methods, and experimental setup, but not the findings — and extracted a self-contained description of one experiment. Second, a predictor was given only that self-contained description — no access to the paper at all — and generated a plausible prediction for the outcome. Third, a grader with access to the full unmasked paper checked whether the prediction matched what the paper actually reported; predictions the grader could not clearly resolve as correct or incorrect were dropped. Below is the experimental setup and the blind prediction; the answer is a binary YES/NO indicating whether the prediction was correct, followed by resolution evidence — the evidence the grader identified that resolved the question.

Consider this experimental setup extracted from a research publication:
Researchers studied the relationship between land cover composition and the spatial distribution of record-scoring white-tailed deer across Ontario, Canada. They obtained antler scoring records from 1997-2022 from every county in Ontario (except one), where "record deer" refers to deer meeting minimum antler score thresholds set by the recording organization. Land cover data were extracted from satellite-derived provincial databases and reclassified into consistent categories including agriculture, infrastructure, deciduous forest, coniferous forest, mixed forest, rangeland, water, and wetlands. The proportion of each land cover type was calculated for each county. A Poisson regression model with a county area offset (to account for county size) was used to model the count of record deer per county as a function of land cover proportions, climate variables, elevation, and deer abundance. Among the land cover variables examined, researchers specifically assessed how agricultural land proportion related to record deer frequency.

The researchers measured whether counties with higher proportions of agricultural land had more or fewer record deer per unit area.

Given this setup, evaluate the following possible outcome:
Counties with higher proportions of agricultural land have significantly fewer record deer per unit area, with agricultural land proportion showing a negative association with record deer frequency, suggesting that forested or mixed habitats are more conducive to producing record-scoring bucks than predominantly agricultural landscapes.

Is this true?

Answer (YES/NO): NO